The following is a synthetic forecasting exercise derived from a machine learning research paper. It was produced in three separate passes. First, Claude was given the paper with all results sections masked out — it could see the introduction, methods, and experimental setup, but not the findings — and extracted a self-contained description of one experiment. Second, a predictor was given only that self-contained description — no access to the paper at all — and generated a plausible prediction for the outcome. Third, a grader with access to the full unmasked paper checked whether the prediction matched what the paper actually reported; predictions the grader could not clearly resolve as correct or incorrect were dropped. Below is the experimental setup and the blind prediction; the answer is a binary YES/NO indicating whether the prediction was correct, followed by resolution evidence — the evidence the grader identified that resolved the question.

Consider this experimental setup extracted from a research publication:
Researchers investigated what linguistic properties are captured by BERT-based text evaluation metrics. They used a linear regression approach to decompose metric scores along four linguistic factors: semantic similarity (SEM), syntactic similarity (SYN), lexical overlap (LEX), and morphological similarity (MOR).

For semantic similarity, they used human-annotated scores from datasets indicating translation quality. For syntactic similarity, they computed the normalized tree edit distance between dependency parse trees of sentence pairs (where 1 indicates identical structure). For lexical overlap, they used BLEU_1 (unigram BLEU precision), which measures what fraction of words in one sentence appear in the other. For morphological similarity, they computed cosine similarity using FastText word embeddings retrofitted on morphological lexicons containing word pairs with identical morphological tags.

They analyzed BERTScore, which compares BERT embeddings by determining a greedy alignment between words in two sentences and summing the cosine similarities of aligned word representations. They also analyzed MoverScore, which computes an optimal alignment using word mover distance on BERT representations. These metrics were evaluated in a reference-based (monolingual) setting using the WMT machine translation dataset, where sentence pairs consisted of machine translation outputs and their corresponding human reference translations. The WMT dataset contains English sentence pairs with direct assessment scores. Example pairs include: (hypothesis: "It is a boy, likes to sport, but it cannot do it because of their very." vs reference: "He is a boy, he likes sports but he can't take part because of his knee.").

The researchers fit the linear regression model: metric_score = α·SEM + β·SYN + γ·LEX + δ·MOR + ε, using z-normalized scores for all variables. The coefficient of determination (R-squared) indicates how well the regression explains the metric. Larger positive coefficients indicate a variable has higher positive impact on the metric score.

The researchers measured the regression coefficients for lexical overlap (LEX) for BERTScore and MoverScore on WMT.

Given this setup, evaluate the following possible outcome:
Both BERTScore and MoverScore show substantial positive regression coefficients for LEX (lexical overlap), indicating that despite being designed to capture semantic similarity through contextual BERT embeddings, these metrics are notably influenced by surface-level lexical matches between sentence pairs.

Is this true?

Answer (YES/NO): YES